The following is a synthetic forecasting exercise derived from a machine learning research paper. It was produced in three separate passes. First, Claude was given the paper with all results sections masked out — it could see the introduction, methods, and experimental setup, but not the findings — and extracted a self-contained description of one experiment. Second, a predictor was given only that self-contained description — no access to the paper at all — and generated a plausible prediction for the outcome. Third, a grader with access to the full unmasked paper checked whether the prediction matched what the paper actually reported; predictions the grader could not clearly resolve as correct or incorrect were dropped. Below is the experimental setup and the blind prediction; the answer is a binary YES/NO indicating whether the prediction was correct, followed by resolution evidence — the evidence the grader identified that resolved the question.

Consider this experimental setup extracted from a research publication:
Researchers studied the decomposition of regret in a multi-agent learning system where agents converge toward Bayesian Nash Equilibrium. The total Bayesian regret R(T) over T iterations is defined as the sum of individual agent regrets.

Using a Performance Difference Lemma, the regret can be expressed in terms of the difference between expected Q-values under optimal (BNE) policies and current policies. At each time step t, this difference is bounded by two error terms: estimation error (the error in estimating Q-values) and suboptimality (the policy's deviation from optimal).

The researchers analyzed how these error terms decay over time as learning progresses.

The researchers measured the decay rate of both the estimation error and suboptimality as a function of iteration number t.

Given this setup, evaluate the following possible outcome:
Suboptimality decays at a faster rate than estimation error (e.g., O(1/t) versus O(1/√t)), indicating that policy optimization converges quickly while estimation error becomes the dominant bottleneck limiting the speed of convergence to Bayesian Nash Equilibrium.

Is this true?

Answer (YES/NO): NO